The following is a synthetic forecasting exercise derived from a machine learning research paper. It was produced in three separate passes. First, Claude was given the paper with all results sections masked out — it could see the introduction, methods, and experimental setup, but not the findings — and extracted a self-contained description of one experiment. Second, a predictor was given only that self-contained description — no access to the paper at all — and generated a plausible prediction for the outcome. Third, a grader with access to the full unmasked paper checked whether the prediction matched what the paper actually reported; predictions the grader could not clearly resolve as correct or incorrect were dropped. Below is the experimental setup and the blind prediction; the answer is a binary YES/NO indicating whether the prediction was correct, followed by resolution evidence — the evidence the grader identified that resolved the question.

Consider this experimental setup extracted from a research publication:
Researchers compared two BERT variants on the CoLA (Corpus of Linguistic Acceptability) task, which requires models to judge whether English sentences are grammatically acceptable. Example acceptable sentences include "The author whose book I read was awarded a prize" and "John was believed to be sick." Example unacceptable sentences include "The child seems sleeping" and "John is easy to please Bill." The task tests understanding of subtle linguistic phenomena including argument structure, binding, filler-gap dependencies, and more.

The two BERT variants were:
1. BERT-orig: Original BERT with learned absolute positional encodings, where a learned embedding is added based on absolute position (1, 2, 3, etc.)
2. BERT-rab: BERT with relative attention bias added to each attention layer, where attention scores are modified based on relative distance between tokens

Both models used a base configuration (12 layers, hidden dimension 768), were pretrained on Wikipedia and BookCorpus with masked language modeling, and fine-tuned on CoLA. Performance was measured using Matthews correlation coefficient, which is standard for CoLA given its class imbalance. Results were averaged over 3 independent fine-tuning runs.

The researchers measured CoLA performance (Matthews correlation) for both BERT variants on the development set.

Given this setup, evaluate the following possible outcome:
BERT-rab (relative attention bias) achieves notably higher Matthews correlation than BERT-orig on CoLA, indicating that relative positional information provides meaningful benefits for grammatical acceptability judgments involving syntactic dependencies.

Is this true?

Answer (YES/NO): NO